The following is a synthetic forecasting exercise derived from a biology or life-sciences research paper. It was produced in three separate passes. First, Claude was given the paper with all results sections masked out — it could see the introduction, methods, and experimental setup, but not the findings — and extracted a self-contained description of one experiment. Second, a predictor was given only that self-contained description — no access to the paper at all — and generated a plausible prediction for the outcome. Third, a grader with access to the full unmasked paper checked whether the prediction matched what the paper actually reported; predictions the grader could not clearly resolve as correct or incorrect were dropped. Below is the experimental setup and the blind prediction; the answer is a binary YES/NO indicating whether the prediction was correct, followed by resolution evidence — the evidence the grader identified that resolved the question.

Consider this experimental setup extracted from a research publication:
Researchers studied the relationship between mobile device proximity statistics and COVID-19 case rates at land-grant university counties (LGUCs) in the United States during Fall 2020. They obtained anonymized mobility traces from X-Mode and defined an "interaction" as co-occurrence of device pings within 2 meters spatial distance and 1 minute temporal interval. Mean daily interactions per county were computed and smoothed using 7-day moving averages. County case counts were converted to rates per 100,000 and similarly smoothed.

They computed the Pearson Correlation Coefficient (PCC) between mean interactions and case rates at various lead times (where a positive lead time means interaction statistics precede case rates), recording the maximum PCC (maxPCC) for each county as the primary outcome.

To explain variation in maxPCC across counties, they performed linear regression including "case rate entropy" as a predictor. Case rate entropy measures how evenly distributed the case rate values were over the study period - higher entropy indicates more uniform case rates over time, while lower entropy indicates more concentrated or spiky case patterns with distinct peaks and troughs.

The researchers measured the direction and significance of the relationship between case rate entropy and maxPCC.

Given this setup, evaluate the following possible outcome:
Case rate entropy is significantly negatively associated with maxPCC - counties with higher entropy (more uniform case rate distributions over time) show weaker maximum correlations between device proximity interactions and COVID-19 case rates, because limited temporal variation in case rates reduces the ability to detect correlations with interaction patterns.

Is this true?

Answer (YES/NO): YES